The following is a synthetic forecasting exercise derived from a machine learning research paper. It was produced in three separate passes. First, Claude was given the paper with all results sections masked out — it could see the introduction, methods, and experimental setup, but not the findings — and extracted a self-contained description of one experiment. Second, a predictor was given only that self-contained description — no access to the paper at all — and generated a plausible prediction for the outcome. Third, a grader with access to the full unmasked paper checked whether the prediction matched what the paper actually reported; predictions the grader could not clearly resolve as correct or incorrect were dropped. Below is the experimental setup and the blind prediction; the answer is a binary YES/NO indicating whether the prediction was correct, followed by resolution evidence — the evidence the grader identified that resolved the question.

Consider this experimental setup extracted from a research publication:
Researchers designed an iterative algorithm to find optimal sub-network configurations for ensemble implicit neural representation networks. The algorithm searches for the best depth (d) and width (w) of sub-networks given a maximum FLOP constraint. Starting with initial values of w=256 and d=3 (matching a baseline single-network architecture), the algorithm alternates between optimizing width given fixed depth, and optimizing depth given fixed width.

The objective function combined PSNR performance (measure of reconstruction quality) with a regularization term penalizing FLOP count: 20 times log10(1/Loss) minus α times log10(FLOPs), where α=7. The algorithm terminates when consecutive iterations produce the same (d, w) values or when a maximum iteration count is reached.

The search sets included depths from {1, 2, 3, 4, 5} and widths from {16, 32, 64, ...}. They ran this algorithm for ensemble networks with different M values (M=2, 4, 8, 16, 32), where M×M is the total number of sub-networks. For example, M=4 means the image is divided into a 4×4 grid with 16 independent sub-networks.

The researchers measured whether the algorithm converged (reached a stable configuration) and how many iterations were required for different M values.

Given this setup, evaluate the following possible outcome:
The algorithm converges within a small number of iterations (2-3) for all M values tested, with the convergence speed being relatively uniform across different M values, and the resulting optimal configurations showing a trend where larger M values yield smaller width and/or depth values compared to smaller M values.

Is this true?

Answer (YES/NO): NO